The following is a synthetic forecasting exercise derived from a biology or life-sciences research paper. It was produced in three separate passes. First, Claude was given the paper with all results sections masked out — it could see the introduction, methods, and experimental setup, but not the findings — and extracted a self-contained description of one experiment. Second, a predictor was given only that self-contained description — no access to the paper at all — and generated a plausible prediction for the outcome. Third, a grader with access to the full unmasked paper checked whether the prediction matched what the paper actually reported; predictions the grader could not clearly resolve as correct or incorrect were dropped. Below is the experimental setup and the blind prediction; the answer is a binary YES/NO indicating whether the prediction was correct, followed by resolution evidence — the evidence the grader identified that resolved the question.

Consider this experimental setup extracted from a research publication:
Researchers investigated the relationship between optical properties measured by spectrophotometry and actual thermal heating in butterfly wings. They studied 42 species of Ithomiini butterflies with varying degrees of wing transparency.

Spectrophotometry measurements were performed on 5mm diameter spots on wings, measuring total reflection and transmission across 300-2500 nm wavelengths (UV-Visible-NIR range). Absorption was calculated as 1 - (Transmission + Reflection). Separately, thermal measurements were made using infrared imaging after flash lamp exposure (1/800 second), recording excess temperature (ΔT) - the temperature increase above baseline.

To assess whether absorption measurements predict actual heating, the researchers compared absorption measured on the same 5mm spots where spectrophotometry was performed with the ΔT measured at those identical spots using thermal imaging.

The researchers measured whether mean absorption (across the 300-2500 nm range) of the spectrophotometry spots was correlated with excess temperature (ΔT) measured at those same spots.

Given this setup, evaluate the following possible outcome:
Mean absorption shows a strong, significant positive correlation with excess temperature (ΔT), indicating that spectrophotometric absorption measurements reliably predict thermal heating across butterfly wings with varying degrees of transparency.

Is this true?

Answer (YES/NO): YES